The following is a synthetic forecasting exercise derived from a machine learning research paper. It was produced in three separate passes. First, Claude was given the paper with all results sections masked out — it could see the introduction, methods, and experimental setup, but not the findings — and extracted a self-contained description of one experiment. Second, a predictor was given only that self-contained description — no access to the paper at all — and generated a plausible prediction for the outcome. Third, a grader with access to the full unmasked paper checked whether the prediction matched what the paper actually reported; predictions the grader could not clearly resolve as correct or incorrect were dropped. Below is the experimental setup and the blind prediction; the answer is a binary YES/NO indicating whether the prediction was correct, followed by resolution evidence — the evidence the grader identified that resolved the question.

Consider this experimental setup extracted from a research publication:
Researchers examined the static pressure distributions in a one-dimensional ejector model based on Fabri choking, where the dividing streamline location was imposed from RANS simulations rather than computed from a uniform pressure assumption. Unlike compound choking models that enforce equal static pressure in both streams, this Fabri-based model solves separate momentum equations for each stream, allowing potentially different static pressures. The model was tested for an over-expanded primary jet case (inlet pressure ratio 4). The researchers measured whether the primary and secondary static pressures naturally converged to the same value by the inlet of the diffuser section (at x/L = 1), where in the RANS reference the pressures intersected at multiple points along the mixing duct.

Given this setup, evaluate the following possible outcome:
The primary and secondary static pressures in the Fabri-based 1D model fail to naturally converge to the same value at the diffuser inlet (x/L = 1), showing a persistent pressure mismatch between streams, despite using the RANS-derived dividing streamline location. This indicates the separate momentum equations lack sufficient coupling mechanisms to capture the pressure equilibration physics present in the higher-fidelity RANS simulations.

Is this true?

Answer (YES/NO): YES